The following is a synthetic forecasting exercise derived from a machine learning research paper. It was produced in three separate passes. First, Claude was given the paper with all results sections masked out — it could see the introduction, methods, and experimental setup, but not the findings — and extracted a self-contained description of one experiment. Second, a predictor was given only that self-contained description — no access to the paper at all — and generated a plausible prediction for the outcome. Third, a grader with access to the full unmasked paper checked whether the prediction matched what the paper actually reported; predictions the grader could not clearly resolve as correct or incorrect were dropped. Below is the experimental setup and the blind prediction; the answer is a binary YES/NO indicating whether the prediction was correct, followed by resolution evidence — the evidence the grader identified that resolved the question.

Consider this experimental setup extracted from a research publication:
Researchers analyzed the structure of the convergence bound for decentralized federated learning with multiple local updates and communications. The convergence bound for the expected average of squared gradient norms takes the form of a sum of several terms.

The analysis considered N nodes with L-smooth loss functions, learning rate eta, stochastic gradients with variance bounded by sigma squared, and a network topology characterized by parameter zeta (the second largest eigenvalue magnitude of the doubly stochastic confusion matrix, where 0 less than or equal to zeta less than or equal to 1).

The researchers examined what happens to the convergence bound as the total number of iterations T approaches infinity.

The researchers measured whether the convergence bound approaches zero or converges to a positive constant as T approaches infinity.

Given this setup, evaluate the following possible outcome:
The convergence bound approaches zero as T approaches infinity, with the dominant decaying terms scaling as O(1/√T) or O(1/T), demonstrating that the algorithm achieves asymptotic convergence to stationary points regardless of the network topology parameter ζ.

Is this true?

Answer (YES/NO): NO